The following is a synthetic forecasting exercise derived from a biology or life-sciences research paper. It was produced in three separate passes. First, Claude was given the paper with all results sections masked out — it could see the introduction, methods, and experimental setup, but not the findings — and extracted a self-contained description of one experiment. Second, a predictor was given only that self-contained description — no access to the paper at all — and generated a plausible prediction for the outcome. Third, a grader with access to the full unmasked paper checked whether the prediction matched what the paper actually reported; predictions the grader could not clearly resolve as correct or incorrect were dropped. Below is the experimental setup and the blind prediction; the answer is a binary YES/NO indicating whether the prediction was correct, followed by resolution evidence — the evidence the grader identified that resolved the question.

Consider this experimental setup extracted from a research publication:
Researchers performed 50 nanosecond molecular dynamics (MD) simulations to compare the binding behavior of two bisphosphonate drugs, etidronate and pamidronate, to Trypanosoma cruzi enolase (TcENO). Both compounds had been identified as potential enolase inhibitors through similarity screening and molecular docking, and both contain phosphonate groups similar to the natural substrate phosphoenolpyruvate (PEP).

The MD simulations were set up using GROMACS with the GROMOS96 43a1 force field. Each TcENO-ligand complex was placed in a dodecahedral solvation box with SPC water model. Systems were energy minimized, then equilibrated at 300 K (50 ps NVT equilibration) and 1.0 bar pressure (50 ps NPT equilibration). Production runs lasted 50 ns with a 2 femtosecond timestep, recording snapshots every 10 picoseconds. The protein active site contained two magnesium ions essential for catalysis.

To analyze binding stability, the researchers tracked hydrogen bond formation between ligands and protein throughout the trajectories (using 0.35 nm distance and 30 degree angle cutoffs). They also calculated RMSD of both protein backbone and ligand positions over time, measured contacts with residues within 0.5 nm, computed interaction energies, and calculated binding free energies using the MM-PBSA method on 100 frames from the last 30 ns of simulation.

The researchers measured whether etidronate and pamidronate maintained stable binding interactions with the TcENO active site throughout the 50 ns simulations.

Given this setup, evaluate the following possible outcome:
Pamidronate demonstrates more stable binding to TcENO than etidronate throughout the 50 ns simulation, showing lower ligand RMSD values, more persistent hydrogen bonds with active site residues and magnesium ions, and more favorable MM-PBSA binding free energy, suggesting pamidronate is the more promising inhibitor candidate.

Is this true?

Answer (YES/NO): NO